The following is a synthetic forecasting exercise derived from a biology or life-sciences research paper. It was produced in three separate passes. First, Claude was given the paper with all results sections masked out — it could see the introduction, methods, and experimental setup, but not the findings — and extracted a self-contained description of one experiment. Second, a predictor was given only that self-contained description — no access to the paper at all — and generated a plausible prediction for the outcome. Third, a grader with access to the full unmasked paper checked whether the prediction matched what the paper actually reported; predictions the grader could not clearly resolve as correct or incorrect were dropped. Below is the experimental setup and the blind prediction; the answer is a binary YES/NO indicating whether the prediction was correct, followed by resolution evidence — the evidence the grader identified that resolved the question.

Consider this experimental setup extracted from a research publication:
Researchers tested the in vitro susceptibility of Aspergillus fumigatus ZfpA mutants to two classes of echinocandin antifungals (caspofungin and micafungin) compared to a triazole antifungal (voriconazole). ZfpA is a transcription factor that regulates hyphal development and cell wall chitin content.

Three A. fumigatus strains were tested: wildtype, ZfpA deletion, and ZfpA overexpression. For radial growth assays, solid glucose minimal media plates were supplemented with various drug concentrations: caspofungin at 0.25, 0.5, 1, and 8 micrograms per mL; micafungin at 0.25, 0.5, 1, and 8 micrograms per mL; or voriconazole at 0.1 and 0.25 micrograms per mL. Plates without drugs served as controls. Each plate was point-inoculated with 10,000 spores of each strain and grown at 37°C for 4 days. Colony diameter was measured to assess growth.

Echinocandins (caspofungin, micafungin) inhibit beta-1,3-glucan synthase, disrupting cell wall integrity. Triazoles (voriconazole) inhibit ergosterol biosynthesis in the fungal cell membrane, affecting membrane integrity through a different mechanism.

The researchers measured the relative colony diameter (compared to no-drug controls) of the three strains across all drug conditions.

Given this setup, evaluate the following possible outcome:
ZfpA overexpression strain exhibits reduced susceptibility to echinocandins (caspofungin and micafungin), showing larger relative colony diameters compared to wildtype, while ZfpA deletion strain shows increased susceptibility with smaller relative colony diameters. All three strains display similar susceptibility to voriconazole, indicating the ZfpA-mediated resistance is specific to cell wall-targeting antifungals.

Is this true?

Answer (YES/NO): NO